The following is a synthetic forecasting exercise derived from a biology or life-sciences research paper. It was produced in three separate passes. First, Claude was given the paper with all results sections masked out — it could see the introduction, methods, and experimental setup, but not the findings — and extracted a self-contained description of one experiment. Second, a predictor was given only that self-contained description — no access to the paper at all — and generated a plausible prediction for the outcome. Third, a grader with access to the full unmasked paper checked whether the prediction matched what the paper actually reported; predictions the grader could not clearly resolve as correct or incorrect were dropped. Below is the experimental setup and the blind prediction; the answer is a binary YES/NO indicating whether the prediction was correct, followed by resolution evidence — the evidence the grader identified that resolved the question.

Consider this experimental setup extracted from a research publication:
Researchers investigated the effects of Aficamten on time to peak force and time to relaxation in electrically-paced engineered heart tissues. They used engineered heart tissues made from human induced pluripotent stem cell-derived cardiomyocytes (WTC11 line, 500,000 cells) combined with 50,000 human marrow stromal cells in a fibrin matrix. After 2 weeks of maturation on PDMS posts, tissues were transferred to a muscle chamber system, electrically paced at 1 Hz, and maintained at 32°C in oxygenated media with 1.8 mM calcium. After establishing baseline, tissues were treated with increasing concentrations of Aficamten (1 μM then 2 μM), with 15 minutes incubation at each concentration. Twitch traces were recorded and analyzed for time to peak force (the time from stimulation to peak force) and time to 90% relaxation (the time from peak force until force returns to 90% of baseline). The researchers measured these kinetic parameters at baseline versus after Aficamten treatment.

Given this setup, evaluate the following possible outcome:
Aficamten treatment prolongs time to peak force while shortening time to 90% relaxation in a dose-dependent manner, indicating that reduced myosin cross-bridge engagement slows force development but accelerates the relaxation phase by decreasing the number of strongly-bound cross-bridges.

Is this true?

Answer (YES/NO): NO